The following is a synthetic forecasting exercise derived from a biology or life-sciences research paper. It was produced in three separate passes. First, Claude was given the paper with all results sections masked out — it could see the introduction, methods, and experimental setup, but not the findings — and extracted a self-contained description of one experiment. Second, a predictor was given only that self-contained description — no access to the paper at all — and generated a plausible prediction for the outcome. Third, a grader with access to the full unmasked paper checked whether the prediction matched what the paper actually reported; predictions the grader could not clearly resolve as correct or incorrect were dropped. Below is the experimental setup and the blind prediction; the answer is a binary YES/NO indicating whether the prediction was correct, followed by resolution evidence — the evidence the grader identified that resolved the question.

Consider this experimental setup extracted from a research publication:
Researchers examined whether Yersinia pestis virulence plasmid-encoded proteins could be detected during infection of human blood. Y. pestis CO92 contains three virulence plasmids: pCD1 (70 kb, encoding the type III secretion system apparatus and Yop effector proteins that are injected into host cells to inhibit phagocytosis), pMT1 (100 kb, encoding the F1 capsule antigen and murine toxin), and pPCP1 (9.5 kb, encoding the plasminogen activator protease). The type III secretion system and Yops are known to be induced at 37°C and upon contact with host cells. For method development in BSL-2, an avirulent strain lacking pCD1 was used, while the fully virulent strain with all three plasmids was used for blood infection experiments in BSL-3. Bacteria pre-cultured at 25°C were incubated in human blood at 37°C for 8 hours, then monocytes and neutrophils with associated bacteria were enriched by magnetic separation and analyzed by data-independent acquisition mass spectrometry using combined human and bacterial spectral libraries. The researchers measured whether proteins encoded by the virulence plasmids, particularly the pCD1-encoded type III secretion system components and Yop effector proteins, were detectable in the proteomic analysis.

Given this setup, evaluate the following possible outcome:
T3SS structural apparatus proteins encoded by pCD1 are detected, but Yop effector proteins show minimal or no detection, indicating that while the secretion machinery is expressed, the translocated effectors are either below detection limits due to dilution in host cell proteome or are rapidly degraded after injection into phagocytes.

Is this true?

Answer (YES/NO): NO